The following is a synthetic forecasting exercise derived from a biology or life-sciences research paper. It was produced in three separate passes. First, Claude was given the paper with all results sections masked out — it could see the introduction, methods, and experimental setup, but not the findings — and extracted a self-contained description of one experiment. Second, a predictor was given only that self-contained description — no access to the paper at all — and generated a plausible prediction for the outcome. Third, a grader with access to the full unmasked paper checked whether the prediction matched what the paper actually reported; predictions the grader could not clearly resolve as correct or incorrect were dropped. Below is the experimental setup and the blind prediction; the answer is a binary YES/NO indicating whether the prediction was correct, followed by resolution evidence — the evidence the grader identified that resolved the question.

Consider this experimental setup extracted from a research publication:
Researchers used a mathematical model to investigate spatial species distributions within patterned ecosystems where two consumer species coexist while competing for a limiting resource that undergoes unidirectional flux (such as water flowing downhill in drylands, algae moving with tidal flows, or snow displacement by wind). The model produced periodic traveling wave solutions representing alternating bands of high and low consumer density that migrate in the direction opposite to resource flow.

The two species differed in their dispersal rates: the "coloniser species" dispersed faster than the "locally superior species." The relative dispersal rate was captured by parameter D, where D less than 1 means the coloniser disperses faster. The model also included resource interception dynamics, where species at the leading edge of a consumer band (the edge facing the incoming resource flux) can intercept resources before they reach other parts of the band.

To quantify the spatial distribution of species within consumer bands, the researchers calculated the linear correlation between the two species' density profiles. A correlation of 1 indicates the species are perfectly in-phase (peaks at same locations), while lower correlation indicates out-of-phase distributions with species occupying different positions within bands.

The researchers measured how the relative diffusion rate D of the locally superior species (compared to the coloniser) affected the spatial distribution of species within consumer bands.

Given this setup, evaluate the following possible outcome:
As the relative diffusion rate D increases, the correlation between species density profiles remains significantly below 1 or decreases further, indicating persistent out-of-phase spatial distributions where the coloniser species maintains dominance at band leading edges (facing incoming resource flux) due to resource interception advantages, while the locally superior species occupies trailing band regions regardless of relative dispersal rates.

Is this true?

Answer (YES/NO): NO